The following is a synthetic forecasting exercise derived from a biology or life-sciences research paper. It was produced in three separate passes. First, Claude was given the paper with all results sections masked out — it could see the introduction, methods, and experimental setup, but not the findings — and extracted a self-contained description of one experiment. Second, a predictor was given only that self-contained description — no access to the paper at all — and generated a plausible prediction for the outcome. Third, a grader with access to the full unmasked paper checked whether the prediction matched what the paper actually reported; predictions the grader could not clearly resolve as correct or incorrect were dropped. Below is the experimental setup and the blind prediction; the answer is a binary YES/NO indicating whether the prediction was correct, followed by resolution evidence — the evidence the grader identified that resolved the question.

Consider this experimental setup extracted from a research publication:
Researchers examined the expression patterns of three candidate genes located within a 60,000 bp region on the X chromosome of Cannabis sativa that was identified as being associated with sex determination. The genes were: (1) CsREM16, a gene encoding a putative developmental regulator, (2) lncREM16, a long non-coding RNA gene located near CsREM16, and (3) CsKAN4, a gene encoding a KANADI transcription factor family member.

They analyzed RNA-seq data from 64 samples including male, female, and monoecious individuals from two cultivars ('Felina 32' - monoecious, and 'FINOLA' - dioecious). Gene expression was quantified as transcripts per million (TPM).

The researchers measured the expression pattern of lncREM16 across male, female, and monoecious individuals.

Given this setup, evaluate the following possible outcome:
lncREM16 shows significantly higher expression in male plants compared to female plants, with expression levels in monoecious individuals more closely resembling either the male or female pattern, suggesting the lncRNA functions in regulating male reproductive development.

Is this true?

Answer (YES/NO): YES